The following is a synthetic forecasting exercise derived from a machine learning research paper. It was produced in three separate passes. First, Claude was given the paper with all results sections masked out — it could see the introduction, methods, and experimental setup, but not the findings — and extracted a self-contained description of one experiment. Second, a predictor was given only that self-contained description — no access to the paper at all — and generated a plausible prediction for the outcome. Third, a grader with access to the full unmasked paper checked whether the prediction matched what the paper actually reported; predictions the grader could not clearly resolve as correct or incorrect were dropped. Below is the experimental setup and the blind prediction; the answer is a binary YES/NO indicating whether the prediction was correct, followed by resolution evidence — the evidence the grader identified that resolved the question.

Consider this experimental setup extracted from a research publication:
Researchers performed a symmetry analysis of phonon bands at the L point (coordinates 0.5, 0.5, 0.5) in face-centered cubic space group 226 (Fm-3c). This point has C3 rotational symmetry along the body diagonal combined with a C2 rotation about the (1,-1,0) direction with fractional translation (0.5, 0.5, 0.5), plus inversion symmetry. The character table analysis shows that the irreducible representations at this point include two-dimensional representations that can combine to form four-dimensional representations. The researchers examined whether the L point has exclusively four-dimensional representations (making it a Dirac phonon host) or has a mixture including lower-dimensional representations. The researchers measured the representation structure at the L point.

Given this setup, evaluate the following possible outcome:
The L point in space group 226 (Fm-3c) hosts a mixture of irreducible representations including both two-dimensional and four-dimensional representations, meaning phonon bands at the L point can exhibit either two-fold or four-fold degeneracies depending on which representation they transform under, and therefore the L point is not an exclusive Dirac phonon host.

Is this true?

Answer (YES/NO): YES